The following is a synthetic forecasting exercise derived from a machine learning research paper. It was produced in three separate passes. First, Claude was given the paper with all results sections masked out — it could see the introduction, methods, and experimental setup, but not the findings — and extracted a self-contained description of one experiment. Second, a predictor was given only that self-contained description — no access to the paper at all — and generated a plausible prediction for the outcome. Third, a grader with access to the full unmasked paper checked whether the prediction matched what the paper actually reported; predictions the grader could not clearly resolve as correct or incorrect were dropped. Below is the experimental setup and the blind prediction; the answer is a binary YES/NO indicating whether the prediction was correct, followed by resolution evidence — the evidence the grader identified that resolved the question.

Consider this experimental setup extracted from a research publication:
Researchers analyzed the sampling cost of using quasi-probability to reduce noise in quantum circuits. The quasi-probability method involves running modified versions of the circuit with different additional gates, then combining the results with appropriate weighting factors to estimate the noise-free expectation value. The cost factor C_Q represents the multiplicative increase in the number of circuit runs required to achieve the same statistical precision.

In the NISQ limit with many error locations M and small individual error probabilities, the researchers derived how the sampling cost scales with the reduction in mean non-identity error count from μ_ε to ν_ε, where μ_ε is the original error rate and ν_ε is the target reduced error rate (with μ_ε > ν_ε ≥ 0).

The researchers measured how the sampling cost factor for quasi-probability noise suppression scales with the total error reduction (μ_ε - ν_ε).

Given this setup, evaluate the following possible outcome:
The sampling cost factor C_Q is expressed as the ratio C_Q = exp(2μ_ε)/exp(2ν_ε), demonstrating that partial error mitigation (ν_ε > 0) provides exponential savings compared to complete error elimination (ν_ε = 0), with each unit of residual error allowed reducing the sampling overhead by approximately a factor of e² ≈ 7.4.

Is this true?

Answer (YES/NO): NO